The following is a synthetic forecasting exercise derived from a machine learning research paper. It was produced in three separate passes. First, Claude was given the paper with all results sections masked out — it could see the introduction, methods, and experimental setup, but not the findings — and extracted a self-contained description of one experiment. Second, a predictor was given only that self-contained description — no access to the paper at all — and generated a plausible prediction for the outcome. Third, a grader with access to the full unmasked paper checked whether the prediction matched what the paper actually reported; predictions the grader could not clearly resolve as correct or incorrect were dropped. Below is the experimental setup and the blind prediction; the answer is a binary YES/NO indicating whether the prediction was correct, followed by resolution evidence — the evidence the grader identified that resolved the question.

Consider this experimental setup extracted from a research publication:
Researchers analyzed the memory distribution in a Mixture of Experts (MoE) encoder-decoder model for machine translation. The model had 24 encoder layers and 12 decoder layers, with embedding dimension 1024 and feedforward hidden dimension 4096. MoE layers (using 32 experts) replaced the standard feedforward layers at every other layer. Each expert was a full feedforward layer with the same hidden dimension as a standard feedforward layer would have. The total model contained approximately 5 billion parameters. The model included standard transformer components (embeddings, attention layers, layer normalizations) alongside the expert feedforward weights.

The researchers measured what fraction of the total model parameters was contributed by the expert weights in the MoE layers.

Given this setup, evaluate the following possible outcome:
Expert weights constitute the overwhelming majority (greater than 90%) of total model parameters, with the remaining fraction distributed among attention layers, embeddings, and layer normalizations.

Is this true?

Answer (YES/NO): YES